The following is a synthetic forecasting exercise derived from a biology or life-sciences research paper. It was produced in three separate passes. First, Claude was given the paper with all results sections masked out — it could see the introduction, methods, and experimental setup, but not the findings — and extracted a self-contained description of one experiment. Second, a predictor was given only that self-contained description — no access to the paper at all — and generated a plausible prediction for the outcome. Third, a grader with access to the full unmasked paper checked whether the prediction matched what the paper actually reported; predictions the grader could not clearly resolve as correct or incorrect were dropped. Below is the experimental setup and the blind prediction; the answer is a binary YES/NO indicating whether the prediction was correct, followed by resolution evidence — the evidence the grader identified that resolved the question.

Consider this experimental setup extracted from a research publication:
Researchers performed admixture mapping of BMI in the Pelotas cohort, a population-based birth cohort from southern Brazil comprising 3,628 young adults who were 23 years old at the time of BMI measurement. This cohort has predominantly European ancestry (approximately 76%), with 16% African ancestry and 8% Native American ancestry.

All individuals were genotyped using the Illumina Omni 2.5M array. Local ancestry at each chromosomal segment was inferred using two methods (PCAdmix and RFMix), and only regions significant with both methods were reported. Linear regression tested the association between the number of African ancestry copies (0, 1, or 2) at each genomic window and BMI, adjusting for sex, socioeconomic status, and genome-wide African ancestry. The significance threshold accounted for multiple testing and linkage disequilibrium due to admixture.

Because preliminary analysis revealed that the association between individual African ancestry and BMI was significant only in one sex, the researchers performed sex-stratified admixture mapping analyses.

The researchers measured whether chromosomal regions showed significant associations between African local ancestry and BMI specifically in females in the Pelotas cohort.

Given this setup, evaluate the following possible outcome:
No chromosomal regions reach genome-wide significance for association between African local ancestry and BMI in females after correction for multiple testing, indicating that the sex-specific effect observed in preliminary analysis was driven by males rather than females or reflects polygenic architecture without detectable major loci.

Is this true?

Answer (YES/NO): YES